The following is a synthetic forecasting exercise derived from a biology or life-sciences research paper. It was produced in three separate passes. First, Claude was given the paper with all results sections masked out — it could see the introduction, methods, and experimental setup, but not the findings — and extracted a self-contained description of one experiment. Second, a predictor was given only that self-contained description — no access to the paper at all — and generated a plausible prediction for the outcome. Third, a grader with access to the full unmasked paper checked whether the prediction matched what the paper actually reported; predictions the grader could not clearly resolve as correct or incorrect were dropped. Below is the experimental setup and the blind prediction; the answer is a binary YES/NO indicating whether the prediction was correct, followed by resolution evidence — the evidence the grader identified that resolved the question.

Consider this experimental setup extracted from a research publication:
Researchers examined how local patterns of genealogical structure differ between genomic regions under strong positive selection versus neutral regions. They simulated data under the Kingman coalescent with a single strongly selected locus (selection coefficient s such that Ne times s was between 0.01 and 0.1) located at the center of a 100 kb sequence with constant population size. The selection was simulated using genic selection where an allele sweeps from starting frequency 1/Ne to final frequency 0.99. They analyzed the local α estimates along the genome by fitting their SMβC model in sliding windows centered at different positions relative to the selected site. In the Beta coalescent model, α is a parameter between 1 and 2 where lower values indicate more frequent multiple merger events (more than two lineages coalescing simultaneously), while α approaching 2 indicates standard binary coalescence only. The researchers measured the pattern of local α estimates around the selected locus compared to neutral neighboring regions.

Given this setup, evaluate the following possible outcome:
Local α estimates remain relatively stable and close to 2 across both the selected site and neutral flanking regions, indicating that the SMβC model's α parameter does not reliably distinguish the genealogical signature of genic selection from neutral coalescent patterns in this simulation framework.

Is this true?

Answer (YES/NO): NO